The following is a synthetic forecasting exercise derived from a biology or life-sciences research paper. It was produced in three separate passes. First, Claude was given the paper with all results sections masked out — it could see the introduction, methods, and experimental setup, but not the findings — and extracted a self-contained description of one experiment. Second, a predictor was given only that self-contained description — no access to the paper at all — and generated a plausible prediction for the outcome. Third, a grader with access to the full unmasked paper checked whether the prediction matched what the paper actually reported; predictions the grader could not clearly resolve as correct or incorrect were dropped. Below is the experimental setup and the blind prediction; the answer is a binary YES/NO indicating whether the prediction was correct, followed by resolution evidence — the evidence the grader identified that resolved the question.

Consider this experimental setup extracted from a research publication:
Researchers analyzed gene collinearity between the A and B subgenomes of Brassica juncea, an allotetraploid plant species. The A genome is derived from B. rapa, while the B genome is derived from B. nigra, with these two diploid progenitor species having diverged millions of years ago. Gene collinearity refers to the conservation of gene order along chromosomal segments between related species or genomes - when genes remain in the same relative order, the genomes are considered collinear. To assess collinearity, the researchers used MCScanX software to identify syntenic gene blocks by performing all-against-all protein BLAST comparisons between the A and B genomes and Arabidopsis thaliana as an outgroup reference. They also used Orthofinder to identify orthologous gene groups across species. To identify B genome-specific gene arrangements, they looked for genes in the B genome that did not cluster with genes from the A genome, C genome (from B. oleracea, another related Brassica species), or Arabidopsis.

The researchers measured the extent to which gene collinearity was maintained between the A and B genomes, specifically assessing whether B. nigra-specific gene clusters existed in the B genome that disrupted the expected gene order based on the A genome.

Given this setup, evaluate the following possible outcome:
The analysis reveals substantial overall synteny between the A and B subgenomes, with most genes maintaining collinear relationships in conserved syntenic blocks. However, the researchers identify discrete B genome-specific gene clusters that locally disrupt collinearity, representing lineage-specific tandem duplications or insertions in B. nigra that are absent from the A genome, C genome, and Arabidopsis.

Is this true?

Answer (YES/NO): NO